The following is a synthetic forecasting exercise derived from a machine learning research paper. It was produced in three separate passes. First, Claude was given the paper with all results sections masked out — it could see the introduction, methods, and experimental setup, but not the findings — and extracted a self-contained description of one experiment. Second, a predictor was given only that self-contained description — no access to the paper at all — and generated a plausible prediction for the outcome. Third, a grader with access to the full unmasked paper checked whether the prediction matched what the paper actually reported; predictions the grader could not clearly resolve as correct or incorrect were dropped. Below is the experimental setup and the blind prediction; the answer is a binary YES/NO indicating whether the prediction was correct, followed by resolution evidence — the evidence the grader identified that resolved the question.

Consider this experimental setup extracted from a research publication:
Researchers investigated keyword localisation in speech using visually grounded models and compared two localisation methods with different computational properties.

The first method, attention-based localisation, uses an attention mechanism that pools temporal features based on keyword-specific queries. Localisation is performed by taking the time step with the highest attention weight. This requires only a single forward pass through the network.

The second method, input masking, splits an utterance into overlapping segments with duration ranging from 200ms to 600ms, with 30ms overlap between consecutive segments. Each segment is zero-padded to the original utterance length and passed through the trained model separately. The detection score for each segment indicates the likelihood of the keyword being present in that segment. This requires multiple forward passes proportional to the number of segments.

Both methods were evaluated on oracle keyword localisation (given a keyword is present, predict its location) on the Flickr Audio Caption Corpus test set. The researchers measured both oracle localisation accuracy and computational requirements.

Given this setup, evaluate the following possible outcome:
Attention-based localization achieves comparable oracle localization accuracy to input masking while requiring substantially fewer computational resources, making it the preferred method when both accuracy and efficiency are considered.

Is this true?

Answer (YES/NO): NO